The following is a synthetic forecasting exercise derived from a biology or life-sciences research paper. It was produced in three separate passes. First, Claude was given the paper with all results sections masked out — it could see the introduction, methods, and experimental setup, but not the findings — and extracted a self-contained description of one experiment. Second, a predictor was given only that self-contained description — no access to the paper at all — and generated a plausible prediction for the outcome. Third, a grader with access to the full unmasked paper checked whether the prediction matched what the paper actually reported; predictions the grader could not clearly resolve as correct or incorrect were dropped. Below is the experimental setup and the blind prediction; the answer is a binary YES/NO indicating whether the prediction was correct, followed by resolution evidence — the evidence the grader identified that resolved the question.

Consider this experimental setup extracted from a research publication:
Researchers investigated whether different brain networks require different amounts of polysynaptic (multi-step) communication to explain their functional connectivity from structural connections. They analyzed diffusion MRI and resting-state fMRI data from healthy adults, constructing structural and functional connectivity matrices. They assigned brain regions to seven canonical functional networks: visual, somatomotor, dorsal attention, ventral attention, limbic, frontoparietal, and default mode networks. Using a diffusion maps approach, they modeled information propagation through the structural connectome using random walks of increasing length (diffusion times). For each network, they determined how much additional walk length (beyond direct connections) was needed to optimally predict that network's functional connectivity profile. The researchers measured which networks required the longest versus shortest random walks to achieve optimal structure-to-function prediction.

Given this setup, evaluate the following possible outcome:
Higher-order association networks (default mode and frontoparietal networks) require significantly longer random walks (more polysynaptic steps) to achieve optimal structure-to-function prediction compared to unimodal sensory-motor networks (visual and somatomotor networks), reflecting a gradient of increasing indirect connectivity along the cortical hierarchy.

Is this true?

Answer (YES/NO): YES